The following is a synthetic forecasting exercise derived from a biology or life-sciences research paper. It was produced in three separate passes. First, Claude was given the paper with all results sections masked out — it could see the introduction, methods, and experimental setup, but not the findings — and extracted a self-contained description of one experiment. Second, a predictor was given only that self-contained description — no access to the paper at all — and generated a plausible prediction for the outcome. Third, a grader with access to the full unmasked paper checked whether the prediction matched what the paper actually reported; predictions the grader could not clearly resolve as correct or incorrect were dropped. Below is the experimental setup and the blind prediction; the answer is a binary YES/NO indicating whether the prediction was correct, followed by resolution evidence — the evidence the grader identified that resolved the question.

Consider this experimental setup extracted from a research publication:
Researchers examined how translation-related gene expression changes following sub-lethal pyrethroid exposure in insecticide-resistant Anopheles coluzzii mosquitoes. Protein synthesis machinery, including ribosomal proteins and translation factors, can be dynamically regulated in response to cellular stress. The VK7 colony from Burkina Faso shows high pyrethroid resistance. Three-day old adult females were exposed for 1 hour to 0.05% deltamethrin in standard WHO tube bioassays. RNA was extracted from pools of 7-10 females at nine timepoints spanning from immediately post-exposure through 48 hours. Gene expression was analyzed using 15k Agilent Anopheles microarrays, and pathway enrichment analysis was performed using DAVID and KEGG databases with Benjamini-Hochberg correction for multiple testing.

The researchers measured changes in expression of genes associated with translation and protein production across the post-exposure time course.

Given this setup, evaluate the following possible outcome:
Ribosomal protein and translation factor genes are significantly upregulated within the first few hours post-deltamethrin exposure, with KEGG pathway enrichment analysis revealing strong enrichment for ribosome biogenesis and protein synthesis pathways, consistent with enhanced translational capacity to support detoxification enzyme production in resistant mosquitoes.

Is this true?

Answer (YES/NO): NO